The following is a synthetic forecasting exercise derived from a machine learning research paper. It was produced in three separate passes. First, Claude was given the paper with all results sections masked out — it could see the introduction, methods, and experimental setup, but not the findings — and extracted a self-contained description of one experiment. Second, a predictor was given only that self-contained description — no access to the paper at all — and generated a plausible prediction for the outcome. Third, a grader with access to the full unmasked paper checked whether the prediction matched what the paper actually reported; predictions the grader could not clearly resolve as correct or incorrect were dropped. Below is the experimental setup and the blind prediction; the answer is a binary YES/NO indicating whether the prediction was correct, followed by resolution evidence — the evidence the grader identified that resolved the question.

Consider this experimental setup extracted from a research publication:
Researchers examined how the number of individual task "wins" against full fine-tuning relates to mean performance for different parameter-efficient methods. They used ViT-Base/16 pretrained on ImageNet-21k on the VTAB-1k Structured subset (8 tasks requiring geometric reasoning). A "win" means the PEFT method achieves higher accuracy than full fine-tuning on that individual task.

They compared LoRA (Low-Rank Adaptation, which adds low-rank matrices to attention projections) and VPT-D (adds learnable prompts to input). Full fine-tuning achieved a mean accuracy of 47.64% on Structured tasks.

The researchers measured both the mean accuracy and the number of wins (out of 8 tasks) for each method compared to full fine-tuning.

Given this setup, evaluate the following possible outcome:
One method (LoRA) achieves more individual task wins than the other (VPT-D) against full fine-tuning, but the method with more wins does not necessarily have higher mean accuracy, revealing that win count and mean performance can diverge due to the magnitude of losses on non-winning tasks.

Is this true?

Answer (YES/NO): NO